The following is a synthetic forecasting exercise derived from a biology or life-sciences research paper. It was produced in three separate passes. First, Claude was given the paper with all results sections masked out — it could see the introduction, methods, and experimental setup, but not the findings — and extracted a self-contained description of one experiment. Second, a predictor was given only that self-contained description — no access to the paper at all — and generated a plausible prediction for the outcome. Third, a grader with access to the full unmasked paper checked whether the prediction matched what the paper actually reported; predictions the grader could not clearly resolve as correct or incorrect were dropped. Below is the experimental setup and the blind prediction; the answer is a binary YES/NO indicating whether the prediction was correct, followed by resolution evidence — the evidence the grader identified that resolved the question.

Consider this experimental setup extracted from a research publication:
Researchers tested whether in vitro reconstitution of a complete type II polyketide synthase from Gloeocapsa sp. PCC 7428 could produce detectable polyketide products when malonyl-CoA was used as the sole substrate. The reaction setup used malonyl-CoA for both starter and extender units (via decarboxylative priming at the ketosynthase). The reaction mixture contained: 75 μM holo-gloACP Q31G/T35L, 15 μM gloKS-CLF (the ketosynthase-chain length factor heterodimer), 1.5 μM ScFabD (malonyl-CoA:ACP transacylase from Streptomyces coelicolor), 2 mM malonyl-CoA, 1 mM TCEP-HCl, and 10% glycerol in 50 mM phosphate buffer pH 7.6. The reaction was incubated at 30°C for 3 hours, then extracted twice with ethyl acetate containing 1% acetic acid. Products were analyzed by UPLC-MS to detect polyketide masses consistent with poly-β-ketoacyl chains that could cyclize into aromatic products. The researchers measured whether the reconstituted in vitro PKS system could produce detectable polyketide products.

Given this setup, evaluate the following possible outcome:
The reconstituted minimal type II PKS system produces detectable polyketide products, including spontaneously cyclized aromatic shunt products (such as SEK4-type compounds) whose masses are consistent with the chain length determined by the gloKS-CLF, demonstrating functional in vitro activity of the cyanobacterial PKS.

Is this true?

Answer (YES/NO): YES